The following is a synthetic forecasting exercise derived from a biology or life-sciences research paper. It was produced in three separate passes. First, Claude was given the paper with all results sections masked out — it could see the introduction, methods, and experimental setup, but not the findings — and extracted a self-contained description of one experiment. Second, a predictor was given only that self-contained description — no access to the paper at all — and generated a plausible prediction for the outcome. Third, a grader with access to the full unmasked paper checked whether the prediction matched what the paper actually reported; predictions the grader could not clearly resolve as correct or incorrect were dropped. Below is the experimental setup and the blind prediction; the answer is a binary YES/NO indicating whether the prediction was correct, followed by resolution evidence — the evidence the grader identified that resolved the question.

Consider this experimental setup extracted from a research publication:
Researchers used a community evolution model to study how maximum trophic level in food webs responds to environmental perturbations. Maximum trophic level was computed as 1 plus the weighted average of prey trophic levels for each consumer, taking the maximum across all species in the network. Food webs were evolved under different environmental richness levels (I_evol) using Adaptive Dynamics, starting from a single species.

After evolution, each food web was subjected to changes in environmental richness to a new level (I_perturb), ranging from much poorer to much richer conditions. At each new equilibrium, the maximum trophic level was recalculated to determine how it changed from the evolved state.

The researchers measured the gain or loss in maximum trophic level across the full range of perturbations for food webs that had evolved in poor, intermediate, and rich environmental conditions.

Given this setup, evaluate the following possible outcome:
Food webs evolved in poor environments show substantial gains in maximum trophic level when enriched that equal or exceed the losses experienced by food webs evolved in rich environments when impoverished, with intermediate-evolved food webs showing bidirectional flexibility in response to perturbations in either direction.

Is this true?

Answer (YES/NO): NO